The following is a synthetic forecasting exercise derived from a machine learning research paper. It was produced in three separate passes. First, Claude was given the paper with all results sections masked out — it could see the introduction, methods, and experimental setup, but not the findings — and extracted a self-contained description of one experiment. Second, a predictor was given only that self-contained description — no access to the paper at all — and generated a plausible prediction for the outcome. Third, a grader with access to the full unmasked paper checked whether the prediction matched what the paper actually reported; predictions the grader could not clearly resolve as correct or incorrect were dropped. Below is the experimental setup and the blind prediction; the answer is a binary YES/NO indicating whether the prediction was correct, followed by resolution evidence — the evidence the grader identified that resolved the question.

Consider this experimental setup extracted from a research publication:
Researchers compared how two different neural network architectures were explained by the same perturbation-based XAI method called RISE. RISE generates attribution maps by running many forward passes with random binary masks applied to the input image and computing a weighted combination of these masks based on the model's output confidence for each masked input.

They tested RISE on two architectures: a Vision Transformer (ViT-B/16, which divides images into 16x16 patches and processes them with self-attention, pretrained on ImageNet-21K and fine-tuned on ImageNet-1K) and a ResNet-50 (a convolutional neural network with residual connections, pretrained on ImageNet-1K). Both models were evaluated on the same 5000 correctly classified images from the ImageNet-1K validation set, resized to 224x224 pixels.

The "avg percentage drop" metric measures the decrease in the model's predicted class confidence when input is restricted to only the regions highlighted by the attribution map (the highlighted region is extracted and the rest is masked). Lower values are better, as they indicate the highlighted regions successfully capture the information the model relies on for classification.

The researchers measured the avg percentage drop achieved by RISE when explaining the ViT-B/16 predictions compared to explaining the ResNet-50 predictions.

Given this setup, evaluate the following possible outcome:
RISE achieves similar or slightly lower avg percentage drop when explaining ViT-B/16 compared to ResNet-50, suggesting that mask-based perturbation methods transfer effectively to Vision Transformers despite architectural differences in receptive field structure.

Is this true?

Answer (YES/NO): NO